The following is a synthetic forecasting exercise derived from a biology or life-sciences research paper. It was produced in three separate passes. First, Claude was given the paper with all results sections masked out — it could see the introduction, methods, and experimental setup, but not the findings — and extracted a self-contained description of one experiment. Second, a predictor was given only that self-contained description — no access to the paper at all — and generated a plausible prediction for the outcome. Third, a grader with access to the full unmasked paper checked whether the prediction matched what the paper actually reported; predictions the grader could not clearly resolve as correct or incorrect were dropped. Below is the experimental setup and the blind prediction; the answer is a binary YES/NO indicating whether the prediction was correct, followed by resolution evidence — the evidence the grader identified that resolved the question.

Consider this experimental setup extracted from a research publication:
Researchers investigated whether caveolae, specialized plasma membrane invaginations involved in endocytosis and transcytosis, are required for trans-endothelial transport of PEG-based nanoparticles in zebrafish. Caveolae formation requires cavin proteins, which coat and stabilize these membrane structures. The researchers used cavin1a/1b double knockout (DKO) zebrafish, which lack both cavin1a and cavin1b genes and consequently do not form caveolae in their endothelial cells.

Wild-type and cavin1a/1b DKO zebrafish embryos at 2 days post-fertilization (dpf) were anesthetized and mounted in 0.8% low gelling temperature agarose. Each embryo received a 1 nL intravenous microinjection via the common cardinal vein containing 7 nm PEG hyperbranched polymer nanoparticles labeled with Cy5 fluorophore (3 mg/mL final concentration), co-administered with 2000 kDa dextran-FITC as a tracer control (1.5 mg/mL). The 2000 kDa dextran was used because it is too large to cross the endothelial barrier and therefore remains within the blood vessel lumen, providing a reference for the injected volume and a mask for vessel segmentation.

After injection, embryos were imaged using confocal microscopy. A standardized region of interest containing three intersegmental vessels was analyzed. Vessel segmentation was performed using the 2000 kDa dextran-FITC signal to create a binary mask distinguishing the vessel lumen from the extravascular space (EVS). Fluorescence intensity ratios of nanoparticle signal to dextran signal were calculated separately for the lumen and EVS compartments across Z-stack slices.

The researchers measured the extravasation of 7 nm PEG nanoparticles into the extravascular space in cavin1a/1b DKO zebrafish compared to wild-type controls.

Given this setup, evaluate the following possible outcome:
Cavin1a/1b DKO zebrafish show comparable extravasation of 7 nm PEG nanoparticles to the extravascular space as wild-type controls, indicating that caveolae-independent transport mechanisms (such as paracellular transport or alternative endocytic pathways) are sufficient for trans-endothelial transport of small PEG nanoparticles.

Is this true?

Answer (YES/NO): YES